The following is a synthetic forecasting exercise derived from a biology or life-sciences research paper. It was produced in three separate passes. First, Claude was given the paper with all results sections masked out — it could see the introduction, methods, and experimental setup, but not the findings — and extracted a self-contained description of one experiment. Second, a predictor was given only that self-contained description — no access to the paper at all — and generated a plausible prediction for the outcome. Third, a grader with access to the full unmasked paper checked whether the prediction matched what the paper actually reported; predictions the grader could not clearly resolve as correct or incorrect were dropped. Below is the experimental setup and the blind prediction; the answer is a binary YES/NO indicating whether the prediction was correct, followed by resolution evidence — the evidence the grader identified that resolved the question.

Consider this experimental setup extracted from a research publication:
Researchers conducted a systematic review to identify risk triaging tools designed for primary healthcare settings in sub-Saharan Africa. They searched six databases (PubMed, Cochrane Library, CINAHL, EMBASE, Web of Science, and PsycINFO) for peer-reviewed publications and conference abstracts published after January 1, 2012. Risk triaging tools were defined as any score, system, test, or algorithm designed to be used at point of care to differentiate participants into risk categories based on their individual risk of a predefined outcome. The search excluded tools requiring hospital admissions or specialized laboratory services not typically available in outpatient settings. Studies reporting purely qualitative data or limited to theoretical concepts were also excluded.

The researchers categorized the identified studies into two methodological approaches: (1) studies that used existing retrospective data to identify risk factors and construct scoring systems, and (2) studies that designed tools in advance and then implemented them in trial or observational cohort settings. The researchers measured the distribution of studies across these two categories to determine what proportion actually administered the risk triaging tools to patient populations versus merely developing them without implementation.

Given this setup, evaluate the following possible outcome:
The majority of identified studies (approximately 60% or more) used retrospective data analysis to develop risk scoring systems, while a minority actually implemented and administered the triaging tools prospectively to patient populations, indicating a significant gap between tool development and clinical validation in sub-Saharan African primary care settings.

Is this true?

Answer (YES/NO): YES